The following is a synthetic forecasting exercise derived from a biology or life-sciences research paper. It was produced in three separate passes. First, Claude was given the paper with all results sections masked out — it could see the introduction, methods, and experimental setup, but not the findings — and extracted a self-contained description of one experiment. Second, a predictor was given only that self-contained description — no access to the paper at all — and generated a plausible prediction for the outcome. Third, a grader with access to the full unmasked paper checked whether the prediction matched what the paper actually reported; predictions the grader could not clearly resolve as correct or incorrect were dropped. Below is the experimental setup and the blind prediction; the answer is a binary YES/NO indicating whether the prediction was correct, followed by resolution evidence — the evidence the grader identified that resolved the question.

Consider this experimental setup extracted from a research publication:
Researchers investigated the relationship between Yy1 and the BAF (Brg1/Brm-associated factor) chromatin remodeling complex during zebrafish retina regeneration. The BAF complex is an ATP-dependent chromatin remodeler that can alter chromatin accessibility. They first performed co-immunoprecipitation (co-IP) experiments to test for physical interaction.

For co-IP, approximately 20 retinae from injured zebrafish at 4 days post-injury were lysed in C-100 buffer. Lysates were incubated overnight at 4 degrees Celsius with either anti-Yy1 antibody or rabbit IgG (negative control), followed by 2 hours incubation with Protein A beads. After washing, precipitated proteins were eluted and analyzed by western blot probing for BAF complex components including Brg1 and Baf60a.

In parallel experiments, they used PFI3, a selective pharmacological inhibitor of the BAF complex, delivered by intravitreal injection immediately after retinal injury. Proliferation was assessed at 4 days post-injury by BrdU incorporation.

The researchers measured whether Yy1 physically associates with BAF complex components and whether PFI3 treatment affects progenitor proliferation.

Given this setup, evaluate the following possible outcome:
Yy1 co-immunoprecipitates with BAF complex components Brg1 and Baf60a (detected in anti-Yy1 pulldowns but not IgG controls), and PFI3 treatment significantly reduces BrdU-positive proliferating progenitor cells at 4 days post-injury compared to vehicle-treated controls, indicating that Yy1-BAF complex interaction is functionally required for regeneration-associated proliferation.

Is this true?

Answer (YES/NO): NO